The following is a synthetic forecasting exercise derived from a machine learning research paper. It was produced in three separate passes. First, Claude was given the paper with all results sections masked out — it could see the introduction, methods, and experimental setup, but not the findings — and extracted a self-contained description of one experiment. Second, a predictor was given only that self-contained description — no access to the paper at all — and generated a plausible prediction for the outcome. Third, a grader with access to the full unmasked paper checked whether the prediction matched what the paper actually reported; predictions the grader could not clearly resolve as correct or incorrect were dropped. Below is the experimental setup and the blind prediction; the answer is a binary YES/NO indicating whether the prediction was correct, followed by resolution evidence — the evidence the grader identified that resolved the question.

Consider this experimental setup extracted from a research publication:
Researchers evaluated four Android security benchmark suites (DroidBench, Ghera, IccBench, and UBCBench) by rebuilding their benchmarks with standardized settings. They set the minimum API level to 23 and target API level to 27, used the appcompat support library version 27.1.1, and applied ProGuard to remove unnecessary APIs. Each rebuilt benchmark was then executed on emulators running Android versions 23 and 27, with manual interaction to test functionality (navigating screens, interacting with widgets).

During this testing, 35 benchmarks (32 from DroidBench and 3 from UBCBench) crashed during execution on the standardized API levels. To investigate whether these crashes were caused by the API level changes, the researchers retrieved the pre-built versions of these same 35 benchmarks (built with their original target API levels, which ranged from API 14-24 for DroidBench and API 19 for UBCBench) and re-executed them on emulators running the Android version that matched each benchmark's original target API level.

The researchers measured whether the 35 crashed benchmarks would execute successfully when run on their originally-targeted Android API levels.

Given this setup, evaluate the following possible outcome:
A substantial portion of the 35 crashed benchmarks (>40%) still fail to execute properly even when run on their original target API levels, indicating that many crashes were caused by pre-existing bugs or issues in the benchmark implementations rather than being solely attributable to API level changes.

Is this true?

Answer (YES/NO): YES